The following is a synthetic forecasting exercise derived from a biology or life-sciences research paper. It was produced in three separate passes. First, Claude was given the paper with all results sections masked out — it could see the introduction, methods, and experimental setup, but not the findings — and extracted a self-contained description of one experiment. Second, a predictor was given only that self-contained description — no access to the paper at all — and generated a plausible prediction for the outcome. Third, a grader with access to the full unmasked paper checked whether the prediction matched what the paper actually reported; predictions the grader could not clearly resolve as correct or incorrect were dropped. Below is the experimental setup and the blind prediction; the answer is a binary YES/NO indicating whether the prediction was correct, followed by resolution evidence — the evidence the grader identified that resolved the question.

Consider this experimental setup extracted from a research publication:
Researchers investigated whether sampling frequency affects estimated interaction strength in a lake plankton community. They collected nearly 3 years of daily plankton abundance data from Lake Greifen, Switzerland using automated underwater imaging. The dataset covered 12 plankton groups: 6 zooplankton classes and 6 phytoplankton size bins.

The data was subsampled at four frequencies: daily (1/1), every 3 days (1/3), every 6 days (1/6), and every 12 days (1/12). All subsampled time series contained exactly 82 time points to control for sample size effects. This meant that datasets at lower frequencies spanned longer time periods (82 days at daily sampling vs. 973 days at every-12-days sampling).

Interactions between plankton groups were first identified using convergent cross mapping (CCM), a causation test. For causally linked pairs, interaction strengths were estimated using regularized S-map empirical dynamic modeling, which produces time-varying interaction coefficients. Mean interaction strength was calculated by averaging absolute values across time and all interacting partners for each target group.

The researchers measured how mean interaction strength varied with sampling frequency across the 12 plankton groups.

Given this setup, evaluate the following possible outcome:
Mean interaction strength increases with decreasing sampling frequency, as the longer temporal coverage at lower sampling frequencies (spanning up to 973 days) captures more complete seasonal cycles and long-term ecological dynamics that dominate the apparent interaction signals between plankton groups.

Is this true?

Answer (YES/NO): NO